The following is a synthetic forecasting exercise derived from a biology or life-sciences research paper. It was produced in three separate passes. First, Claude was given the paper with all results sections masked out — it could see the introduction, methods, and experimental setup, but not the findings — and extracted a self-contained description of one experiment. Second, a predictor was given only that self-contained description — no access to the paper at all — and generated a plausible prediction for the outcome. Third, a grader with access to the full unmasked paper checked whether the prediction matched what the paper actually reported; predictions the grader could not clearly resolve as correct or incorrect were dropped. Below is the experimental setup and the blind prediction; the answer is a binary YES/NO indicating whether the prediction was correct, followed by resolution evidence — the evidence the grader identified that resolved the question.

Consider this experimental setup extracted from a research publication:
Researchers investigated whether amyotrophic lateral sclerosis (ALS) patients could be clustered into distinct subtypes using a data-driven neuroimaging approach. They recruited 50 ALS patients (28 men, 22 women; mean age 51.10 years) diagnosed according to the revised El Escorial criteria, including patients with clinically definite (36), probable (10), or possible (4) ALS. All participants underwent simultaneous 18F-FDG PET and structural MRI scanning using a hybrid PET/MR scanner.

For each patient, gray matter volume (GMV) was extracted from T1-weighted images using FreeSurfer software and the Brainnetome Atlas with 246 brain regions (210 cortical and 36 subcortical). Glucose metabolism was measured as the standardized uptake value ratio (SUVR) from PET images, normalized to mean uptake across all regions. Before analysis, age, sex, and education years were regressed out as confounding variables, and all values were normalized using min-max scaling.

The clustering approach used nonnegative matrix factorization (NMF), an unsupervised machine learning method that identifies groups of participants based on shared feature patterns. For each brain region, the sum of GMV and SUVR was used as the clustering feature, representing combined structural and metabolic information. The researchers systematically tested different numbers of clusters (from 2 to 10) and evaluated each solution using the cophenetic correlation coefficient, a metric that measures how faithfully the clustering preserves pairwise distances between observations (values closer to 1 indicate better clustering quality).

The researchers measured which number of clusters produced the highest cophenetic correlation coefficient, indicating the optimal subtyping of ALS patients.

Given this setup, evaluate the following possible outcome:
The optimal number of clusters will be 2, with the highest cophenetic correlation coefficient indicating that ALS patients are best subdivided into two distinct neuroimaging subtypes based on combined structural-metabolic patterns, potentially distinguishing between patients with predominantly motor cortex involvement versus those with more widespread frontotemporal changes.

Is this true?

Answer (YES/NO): YES